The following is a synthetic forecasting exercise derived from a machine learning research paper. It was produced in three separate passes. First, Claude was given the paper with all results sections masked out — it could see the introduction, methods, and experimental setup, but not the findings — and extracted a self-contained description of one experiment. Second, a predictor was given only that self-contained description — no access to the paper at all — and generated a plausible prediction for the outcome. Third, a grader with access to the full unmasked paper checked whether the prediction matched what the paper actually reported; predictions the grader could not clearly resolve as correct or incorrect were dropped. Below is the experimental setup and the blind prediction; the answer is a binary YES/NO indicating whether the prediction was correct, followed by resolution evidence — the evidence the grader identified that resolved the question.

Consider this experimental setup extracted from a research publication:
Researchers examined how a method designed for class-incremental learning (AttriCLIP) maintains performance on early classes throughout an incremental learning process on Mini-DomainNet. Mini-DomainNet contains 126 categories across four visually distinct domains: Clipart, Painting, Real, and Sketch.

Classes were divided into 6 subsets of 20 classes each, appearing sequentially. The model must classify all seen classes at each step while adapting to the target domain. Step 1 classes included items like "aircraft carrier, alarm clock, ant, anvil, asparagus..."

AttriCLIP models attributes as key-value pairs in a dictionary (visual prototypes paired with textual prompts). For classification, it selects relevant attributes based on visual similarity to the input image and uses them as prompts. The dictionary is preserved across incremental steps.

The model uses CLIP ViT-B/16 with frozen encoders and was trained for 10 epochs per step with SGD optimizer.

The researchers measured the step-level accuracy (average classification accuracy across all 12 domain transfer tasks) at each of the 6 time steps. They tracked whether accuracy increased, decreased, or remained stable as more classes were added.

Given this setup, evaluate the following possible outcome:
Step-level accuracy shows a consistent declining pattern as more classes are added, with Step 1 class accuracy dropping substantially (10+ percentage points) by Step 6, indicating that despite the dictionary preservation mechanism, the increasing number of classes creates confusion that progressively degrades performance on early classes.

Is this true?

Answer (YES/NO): NO